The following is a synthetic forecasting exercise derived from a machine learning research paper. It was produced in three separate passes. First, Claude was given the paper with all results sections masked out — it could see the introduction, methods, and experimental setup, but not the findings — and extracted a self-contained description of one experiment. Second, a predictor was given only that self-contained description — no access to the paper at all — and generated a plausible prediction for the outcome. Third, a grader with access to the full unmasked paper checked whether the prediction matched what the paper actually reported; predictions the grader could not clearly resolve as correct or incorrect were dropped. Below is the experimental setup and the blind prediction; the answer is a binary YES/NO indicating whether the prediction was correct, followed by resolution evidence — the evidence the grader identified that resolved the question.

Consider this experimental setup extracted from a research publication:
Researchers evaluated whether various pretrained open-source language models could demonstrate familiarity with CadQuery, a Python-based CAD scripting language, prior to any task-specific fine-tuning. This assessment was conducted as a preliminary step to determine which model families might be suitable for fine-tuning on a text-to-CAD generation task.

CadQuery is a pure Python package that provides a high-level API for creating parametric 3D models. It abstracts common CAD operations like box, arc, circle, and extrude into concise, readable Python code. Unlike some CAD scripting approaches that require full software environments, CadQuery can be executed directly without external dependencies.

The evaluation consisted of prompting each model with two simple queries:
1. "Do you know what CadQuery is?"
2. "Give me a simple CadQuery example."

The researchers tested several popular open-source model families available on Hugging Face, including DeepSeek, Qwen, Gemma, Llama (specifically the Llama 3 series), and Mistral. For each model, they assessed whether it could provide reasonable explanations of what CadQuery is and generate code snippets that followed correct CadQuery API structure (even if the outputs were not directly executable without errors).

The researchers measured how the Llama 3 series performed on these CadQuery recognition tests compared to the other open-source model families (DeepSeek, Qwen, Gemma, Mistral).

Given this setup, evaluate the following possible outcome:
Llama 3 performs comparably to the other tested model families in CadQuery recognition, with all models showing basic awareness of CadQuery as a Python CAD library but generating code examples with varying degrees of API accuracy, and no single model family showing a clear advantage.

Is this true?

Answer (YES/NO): NO